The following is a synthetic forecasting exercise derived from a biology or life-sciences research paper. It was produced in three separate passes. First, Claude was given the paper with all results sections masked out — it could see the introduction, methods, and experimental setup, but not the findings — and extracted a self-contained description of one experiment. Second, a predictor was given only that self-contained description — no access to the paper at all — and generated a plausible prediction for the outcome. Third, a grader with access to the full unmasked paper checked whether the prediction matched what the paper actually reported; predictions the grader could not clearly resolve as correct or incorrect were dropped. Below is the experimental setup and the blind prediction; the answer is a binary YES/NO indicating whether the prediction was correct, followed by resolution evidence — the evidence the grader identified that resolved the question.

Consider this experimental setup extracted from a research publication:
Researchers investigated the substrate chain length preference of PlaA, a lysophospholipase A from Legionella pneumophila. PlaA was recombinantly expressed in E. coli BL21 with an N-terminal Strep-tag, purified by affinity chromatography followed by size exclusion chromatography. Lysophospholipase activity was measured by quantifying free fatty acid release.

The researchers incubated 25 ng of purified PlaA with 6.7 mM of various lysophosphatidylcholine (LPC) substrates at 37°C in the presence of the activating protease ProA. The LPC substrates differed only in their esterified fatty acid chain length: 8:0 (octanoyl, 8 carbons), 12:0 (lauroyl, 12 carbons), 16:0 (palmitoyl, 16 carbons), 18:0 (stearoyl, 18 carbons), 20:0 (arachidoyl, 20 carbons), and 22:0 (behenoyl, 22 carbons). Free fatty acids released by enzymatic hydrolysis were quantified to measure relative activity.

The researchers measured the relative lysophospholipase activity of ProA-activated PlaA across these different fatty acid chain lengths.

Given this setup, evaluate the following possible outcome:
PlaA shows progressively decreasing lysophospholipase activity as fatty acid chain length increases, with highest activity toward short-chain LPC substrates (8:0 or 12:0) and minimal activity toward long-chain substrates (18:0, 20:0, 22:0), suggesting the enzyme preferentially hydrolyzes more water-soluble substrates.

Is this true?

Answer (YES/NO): NO